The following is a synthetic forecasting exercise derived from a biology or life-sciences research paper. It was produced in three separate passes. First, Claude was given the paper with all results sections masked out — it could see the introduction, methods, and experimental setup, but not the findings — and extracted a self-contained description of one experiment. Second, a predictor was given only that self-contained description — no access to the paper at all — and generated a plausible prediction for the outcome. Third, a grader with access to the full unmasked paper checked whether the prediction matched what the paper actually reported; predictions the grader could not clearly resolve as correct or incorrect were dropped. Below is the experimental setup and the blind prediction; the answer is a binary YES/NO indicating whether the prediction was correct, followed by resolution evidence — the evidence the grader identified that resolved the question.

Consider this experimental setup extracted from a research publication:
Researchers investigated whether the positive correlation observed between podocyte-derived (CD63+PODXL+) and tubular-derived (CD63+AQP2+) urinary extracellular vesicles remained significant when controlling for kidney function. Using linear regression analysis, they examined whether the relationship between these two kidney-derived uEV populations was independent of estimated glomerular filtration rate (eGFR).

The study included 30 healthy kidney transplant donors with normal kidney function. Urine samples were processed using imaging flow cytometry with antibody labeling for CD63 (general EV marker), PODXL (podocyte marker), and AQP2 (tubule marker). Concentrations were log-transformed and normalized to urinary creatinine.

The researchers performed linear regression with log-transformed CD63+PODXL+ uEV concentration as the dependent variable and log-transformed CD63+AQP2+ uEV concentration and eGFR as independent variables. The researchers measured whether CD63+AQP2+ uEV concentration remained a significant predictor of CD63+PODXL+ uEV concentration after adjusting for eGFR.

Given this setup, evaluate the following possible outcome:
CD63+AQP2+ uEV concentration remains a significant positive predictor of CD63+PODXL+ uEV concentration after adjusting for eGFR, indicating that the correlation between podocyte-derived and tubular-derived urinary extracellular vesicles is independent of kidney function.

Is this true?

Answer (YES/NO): YES